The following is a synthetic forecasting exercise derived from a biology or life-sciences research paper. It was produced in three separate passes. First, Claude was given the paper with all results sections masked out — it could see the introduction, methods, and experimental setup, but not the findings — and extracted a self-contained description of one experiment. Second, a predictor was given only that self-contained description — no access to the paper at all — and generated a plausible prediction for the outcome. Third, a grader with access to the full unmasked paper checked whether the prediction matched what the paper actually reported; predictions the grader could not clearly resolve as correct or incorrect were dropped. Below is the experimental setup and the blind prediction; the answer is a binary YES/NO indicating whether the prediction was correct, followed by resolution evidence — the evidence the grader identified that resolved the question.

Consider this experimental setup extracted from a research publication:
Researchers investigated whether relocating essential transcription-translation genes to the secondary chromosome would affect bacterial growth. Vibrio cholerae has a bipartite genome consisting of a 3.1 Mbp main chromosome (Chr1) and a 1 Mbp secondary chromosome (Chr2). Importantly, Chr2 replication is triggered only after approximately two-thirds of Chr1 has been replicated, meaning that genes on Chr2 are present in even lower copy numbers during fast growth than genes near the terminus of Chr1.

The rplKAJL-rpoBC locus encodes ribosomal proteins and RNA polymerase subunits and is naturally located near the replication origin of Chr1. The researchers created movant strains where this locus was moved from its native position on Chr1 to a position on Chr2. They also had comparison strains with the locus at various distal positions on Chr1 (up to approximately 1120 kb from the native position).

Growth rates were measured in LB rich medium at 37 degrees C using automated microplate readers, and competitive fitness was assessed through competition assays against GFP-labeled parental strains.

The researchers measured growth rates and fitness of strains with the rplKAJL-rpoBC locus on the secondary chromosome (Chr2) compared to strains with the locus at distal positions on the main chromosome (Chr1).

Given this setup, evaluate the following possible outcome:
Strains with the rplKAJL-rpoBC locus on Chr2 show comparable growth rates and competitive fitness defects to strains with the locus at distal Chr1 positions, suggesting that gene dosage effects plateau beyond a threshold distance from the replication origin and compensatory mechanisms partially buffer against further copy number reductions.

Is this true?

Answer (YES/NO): YES